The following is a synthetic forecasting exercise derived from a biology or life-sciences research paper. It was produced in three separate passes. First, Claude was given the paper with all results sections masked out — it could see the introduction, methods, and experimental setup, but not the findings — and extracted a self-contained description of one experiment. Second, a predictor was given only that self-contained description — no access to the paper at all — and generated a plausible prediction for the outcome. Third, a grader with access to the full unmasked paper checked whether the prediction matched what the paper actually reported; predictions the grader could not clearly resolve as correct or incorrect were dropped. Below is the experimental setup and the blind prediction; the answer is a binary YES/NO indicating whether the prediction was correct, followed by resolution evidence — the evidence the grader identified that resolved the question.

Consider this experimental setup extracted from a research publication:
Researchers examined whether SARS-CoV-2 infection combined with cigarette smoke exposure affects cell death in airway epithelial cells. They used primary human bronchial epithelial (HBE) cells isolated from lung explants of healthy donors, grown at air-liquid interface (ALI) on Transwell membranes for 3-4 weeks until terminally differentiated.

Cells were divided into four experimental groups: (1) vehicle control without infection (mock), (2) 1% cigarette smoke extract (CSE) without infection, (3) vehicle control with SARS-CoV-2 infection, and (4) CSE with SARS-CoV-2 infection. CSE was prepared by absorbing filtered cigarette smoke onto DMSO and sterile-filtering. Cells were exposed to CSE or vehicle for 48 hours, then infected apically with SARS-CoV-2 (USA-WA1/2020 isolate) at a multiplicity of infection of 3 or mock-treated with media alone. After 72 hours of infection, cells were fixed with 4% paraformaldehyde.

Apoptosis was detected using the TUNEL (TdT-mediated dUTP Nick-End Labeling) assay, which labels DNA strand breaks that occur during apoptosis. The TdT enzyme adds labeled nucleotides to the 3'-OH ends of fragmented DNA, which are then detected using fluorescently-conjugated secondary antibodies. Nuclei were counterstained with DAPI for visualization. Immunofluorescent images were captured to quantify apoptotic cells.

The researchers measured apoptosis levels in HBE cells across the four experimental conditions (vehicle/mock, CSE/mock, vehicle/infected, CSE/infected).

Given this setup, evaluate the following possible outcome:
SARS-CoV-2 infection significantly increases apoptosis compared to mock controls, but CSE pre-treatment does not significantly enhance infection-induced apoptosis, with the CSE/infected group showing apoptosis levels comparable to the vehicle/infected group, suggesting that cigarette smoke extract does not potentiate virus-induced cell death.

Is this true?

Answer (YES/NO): NO